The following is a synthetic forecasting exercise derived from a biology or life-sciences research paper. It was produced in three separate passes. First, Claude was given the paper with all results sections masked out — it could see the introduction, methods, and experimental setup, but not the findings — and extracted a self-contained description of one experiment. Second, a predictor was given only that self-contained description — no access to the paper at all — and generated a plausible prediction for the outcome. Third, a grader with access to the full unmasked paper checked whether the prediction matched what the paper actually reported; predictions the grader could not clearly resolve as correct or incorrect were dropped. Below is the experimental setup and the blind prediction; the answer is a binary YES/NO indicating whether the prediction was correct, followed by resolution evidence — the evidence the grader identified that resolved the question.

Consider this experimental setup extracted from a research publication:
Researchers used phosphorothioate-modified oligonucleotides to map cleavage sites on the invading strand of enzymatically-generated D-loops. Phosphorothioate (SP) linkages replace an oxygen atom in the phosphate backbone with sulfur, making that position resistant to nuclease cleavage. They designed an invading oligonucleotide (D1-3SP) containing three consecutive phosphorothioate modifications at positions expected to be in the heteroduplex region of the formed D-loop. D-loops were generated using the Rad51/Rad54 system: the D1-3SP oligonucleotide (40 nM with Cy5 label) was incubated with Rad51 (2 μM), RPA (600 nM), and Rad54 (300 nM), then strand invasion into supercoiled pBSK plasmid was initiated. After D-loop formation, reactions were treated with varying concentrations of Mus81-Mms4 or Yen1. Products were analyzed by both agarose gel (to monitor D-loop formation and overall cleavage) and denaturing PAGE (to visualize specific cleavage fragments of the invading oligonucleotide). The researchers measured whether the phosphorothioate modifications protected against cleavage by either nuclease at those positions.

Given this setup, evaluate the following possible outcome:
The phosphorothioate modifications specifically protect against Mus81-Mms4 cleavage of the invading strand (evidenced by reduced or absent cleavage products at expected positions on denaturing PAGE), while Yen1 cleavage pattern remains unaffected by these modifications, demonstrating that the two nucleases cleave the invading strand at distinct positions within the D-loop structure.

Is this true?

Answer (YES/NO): NO